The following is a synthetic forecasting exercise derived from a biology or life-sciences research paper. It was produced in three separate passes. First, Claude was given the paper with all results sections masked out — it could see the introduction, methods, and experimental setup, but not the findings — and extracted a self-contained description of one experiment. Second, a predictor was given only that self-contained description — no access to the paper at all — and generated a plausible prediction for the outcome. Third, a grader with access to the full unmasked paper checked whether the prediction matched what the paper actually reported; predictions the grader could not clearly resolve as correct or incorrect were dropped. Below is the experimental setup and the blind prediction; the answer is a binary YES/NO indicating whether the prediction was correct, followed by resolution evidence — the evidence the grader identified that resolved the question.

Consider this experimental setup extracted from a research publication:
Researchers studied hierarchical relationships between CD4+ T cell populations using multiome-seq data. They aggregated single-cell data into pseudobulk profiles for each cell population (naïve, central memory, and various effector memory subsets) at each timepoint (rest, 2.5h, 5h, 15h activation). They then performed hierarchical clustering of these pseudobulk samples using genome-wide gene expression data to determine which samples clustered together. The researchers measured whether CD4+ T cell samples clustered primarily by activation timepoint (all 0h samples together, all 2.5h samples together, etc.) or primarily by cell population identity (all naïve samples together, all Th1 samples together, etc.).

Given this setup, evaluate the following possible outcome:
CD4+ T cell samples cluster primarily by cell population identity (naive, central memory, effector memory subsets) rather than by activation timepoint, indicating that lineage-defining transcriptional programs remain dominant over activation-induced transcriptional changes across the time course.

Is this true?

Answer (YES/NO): NO